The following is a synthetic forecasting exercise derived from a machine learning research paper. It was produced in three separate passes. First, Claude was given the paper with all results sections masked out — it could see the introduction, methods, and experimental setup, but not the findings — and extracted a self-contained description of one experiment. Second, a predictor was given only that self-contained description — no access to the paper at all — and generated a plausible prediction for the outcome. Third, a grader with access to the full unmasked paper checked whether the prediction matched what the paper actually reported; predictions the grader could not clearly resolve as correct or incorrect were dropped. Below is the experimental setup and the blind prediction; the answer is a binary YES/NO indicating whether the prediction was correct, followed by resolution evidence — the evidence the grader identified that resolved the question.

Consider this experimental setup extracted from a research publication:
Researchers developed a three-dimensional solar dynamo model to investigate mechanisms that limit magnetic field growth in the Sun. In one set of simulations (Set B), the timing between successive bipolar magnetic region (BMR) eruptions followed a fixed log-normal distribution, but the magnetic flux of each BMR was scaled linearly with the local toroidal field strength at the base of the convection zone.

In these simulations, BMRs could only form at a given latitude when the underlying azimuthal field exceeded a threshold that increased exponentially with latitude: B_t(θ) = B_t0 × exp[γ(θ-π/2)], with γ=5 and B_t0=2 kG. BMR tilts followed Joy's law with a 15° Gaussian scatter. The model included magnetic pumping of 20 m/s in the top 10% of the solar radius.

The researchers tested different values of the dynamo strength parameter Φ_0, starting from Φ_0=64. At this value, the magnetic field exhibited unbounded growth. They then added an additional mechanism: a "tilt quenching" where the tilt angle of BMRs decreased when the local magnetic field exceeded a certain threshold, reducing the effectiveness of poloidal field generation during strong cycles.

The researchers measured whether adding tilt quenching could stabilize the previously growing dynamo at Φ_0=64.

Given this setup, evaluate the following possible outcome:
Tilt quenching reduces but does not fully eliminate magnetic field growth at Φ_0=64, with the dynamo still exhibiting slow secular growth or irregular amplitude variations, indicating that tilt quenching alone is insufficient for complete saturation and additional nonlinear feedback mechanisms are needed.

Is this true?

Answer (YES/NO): NO